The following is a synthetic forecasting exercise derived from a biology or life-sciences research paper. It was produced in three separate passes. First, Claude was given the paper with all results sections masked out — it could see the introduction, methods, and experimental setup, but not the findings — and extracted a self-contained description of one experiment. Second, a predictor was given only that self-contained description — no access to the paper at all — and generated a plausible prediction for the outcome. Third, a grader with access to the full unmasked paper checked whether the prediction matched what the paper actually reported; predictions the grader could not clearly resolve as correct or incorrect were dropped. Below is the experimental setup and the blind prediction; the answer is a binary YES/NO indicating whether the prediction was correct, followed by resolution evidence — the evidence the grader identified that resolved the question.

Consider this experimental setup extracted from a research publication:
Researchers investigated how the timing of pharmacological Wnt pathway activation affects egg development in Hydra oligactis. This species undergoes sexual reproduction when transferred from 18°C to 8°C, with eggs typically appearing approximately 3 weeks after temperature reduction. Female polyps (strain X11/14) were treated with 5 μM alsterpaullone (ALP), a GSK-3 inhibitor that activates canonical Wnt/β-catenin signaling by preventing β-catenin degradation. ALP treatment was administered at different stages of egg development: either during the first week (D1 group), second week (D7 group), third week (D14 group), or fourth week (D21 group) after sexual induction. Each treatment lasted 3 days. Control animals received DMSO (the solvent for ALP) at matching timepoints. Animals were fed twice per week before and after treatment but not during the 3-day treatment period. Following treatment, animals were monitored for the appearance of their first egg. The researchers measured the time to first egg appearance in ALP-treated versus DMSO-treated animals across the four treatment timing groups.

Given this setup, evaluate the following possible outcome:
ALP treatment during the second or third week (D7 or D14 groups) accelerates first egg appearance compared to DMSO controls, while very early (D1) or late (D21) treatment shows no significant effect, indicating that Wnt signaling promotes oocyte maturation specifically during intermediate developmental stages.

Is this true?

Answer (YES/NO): NO